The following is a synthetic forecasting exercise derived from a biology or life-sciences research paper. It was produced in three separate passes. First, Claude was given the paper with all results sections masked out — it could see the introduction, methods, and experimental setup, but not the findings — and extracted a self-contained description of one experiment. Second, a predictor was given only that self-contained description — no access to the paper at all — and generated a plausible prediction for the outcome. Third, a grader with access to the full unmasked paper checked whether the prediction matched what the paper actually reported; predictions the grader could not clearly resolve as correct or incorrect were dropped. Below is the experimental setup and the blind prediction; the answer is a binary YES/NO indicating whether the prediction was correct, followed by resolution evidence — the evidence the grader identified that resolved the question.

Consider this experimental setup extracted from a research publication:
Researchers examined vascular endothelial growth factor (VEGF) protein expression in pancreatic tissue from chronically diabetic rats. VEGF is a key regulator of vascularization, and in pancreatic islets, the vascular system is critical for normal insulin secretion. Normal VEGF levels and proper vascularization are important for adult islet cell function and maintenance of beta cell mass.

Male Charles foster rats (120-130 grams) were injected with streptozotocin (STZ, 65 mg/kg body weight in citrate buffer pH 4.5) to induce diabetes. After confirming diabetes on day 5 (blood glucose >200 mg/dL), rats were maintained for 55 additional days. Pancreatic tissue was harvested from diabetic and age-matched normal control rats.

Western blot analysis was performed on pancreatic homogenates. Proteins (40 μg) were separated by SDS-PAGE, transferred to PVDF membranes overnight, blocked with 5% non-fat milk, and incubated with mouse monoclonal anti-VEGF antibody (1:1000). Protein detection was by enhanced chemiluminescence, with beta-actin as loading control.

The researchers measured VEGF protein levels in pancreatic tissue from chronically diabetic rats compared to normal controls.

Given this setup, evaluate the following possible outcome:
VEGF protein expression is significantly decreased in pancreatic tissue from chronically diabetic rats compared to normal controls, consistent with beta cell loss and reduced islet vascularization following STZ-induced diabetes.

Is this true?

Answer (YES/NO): NO